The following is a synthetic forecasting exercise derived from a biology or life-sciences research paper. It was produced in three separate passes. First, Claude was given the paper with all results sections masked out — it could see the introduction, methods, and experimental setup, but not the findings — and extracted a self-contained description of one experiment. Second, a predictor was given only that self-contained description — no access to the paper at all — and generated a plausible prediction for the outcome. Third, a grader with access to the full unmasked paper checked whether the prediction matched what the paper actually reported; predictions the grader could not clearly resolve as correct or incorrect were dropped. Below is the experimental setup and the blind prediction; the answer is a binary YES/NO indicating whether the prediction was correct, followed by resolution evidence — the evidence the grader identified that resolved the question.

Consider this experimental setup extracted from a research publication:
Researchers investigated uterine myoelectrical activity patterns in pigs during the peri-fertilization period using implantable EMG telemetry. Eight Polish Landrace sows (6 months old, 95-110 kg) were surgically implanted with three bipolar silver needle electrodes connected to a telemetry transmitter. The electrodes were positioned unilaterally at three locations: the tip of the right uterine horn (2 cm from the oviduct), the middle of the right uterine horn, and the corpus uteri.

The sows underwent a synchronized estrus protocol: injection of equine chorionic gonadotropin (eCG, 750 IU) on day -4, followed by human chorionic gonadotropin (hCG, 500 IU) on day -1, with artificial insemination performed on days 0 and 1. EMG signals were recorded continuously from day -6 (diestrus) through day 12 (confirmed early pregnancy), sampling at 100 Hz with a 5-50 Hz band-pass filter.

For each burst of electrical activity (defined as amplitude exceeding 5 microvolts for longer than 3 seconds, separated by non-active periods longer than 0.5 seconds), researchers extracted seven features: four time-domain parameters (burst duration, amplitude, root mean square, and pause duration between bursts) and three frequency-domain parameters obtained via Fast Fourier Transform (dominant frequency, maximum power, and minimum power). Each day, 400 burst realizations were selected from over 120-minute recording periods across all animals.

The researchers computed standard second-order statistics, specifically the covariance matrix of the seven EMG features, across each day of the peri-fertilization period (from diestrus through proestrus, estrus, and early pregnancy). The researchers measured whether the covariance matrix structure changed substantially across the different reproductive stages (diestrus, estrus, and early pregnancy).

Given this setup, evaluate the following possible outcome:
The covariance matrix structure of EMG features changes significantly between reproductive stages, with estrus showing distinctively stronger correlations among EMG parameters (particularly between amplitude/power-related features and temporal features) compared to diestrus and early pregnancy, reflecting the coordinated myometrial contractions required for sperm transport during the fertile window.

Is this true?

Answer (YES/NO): NO